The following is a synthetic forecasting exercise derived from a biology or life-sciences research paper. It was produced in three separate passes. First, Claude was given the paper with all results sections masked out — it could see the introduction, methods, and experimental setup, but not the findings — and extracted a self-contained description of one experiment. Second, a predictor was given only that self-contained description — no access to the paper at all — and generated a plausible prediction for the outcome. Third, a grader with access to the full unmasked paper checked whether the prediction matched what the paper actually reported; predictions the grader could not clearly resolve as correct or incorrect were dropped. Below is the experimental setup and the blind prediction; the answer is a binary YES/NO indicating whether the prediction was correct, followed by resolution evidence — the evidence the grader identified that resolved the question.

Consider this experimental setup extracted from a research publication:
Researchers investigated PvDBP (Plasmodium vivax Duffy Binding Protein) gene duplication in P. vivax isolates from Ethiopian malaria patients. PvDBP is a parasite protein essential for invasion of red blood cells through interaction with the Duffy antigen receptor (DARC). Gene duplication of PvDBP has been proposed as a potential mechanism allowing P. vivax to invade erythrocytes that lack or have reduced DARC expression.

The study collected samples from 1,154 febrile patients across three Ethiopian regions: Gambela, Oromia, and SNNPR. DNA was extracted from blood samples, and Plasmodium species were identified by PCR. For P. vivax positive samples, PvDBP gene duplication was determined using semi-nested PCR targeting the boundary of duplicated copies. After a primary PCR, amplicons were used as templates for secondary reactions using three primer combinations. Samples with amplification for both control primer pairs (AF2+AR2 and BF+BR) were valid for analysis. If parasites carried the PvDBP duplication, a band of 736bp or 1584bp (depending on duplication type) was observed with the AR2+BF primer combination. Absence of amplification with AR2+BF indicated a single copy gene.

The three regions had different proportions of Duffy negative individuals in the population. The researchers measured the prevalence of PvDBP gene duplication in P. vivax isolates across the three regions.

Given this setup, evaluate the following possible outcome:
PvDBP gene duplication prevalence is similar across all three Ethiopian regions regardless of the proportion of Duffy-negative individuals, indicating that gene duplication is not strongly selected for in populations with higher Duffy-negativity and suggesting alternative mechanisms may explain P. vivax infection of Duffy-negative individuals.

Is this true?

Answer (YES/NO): NO